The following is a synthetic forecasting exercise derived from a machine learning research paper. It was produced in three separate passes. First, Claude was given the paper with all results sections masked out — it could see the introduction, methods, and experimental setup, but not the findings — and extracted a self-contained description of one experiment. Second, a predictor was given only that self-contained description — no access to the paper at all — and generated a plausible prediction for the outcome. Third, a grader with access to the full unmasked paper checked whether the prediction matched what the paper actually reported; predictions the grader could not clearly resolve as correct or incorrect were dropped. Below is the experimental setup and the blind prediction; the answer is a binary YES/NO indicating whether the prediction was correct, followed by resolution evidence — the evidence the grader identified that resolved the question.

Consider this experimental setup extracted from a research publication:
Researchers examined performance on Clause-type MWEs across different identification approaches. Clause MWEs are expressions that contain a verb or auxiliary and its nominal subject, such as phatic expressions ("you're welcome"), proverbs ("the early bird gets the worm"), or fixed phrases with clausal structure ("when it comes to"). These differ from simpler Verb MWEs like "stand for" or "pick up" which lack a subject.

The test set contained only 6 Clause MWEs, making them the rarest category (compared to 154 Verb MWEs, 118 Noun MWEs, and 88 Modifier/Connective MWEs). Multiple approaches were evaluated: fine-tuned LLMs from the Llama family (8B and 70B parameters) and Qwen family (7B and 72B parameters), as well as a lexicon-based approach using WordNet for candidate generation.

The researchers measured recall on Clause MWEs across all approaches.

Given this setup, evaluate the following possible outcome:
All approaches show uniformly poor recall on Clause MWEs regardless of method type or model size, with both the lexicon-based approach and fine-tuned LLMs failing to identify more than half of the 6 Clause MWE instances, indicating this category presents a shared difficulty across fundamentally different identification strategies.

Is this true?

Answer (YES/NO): YES